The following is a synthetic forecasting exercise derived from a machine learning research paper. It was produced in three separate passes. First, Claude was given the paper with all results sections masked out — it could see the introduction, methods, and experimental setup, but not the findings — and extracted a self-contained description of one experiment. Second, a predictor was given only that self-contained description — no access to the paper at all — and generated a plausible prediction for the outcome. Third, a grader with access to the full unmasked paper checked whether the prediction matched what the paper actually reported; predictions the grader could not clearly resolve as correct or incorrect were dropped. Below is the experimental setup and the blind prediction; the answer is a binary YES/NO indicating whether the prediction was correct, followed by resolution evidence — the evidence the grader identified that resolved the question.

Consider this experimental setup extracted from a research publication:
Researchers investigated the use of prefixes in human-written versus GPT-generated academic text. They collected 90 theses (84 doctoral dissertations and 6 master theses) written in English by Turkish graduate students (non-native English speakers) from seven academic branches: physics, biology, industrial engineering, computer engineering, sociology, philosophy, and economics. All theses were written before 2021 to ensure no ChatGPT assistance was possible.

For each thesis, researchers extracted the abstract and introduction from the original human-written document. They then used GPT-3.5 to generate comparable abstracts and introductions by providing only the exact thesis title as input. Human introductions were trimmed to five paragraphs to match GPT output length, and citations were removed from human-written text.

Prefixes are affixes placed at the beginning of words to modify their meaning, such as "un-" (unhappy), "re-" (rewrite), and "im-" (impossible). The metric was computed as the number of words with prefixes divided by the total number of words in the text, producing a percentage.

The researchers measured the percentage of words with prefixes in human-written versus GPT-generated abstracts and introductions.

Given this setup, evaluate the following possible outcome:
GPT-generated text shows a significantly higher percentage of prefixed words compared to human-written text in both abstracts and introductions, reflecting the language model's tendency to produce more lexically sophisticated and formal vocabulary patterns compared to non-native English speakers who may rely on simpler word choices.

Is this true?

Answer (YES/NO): NO